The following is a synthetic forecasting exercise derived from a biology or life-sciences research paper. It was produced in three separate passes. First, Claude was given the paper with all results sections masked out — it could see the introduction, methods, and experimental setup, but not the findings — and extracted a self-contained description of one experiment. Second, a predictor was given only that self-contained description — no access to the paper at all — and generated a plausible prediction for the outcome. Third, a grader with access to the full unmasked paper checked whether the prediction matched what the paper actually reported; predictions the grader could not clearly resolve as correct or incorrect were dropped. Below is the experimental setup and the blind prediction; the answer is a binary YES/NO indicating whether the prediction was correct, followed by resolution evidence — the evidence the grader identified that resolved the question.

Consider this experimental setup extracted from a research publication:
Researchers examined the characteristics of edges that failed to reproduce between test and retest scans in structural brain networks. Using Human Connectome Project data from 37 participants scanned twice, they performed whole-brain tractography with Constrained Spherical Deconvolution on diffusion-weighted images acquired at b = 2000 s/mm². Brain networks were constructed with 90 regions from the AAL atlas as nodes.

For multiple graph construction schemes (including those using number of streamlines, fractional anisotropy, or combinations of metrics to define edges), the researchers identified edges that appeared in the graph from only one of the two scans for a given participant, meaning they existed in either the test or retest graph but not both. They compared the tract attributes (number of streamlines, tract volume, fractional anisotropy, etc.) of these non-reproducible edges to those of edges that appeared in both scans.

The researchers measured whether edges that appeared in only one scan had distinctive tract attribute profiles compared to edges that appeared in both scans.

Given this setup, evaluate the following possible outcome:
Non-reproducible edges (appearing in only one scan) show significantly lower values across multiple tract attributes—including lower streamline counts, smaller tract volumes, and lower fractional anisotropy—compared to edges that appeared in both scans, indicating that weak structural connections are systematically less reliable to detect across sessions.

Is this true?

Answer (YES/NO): NO